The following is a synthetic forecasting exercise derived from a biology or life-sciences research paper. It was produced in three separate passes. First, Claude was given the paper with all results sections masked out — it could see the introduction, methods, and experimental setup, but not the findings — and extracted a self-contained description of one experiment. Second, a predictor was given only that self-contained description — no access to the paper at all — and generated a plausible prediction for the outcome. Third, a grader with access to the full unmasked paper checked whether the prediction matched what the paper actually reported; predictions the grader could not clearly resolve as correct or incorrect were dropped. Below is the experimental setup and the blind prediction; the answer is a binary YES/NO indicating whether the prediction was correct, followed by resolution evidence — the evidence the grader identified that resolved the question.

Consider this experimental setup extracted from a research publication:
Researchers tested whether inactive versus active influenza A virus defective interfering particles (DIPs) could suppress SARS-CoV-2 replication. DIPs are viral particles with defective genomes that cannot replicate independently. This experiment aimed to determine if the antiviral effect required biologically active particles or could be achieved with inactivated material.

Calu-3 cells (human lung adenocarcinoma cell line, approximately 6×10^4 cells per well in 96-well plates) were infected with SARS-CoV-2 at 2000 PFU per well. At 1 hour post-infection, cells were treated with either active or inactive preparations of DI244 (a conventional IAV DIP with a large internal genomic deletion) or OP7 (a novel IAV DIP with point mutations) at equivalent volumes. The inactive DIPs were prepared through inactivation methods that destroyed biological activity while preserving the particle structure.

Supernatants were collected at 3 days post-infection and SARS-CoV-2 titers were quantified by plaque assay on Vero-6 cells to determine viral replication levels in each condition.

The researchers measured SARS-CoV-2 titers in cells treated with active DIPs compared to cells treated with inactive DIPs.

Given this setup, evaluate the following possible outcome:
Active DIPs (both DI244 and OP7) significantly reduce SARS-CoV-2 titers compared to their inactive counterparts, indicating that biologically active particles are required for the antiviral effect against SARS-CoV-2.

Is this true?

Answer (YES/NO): NO